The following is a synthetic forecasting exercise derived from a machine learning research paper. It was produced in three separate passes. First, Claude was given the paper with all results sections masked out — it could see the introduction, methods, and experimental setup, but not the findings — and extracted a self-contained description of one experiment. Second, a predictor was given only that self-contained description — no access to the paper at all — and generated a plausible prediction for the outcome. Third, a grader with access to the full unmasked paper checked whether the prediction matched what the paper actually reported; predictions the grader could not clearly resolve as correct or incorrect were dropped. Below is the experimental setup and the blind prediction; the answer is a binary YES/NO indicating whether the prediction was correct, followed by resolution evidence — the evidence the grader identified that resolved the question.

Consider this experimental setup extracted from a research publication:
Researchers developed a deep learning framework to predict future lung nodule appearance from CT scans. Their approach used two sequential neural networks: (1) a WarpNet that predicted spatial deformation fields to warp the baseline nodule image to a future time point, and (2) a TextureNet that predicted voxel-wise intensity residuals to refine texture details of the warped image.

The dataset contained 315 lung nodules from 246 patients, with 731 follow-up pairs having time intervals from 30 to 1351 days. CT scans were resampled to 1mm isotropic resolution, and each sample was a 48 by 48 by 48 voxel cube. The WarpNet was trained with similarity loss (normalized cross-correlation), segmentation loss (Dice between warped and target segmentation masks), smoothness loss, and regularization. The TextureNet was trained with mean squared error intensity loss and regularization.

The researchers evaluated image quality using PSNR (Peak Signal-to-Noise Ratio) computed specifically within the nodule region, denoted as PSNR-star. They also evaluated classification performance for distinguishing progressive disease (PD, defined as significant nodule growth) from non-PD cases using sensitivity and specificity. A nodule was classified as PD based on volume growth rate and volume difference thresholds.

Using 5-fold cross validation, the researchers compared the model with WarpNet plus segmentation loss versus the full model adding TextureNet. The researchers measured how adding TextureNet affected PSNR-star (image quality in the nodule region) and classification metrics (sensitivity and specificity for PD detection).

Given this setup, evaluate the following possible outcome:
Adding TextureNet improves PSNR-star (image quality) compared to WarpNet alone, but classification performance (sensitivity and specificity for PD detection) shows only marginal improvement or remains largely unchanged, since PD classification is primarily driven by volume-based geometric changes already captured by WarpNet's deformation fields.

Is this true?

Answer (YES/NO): YES